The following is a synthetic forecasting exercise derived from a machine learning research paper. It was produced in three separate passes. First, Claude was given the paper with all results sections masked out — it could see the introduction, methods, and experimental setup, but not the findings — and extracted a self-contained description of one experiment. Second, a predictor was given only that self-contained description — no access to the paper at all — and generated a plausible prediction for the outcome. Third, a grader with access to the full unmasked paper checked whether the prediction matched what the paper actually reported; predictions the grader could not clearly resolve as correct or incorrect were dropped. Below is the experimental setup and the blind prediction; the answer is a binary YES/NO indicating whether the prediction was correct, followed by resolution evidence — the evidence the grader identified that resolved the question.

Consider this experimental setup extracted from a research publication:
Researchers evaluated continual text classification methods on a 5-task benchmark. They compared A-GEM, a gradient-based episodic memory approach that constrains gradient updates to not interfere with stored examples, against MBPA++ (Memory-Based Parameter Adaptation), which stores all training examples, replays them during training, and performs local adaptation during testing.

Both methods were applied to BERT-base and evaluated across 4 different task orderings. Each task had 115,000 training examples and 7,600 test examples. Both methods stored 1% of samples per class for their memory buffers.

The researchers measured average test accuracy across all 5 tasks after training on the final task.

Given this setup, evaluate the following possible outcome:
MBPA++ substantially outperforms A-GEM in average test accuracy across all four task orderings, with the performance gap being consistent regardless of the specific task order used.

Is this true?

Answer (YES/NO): NO